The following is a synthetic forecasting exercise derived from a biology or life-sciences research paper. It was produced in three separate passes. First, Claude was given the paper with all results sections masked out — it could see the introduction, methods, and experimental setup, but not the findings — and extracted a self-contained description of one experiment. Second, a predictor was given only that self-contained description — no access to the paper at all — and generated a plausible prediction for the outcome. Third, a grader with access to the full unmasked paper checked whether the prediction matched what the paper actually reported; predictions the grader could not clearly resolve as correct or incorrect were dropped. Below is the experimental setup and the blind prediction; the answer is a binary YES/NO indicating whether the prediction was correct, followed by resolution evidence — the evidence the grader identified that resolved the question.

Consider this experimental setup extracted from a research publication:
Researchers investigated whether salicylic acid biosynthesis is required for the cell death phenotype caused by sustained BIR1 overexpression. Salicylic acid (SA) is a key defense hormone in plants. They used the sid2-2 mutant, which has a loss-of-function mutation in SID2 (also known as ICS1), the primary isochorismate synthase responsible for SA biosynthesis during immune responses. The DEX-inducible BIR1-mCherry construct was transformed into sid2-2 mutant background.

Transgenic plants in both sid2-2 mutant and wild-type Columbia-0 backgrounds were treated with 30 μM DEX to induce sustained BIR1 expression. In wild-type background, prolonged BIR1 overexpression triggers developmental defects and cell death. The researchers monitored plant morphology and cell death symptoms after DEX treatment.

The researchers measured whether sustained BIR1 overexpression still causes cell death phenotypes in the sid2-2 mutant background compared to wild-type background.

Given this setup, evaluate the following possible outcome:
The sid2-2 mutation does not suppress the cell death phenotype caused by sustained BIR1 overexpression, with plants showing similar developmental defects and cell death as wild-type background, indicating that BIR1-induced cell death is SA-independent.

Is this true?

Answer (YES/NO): YES